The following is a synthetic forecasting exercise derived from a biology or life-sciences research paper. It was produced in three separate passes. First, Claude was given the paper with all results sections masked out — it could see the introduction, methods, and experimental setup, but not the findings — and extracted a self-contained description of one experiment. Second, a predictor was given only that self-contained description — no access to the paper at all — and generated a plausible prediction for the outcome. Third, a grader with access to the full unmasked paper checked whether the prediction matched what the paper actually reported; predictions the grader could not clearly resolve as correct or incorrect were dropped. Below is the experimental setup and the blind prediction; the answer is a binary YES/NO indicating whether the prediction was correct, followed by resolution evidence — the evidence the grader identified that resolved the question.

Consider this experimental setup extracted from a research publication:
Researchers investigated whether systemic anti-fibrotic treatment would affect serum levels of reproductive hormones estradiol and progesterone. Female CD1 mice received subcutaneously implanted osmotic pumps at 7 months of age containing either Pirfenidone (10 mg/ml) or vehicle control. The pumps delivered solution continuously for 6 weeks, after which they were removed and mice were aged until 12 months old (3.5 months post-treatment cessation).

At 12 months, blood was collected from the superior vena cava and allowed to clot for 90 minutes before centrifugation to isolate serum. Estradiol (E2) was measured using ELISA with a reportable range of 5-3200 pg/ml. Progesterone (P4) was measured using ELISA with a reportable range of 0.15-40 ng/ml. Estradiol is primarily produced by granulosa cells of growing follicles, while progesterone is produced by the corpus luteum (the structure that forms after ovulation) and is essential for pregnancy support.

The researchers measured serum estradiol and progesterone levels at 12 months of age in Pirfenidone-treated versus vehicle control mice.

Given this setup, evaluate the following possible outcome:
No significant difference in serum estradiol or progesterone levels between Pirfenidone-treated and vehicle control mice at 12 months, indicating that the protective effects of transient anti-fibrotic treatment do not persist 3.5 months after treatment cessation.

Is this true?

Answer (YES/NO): NO